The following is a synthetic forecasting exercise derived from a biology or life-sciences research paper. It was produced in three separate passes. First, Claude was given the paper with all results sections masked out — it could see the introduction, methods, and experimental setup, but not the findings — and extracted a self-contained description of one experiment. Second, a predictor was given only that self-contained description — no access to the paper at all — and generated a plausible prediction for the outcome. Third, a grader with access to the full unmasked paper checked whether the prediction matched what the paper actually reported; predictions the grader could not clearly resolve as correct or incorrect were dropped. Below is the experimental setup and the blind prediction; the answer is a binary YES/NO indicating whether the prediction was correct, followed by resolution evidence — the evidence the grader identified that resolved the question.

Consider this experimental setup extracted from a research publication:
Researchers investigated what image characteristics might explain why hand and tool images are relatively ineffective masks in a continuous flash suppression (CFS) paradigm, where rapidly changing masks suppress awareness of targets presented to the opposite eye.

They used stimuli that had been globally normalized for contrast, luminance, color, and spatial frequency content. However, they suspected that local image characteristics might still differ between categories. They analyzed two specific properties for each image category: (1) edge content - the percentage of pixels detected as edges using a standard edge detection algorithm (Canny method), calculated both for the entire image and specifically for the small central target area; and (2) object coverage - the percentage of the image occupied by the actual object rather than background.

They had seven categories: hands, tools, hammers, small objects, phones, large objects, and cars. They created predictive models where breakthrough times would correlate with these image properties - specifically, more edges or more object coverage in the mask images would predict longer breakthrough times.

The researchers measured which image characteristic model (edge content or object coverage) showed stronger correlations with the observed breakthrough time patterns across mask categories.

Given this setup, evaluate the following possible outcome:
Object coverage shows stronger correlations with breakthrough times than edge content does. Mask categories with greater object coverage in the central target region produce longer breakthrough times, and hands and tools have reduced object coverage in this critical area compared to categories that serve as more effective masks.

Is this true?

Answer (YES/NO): NO